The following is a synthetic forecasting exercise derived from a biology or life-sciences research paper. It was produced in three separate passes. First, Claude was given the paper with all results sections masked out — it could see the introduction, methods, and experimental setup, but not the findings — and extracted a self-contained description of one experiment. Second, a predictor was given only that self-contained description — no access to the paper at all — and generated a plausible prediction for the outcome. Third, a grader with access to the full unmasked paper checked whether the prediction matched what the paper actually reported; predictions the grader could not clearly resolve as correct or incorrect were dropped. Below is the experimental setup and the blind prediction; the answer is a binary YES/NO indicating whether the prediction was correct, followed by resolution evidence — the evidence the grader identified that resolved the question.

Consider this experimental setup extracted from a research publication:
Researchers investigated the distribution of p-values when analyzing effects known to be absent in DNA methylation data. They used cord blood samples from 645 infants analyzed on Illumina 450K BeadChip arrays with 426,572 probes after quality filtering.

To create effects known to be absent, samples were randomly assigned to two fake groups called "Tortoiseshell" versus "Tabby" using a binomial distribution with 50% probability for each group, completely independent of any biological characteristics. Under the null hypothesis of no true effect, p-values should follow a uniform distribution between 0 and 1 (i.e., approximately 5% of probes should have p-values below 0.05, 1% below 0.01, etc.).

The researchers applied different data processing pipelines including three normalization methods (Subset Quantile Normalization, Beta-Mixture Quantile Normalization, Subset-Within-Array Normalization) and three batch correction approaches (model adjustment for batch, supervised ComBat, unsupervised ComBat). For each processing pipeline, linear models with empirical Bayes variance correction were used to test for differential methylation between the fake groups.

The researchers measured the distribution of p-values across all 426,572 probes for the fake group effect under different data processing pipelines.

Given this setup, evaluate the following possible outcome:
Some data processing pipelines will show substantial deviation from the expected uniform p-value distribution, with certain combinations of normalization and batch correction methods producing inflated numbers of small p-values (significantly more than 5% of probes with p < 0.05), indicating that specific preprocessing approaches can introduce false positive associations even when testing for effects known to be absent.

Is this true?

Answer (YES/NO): YES